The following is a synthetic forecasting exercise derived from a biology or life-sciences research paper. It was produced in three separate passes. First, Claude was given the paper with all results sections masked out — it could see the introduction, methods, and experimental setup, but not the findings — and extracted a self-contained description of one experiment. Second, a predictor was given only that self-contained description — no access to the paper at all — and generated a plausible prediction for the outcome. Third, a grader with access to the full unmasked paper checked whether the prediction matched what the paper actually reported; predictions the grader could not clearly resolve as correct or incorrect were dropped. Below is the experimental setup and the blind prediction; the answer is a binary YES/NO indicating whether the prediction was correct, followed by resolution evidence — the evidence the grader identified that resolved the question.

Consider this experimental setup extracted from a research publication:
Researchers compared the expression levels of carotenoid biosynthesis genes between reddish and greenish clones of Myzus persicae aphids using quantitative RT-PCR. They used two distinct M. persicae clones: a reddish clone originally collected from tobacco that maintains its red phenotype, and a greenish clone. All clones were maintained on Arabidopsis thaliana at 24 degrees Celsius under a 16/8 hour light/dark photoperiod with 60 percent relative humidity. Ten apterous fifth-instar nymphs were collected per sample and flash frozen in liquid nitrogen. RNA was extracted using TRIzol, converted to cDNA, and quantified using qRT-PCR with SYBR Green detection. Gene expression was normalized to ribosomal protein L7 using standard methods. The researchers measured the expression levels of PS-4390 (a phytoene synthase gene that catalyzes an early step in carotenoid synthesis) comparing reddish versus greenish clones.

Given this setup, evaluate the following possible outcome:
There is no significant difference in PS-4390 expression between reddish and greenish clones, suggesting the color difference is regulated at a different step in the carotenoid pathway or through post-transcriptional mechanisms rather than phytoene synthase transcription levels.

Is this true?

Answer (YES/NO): NO